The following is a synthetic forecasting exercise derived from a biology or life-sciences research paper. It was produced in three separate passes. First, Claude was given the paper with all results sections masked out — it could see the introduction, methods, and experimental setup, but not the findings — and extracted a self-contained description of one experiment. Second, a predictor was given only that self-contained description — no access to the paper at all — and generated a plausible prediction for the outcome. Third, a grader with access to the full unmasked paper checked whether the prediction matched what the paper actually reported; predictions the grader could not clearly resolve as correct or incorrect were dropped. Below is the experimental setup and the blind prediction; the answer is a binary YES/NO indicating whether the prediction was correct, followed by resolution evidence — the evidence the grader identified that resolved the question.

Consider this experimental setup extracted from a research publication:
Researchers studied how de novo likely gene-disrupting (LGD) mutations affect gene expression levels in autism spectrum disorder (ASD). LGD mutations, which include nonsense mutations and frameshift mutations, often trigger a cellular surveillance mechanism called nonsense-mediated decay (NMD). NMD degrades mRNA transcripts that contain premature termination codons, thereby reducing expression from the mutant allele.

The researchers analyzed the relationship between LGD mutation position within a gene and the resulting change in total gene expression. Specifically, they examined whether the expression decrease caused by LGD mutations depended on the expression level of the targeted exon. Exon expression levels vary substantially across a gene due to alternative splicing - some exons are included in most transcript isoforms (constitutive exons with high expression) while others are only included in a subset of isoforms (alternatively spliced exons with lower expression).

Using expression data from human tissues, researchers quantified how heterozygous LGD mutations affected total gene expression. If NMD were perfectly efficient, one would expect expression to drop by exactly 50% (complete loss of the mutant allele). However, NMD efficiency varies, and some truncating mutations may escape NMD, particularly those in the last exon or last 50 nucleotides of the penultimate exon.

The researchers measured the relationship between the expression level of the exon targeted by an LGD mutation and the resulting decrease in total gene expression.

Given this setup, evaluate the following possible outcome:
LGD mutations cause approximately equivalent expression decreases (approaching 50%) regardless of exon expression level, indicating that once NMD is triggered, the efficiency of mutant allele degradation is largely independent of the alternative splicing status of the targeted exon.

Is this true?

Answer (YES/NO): NO